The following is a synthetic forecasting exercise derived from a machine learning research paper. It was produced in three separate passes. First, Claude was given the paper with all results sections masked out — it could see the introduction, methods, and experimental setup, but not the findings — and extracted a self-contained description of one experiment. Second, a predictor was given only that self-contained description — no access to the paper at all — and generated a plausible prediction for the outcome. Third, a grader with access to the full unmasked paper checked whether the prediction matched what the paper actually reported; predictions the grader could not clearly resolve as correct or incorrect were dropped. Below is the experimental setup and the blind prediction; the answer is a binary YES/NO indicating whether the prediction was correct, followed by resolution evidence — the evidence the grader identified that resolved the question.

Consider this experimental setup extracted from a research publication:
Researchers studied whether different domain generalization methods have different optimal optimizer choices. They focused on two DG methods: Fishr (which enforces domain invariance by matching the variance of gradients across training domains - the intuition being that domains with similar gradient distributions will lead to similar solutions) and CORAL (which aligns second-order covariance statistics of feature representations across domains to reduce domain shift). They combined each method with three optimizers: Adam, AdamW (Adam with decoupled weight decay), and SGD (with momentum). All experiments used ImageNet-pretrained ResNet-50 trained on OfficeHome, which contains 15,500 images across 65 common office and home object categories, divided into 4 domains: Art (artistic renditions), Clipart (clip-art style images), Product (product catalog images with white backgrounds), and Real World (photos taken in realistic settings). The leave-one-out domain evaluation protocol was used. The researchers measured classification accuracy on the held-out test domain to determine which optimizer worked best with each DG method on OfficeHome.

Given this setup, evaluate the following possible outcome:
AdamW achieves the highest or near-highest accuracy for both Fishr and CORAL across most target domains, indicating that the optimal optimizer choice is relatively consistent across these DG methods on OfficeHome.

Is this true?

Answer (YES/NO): NO